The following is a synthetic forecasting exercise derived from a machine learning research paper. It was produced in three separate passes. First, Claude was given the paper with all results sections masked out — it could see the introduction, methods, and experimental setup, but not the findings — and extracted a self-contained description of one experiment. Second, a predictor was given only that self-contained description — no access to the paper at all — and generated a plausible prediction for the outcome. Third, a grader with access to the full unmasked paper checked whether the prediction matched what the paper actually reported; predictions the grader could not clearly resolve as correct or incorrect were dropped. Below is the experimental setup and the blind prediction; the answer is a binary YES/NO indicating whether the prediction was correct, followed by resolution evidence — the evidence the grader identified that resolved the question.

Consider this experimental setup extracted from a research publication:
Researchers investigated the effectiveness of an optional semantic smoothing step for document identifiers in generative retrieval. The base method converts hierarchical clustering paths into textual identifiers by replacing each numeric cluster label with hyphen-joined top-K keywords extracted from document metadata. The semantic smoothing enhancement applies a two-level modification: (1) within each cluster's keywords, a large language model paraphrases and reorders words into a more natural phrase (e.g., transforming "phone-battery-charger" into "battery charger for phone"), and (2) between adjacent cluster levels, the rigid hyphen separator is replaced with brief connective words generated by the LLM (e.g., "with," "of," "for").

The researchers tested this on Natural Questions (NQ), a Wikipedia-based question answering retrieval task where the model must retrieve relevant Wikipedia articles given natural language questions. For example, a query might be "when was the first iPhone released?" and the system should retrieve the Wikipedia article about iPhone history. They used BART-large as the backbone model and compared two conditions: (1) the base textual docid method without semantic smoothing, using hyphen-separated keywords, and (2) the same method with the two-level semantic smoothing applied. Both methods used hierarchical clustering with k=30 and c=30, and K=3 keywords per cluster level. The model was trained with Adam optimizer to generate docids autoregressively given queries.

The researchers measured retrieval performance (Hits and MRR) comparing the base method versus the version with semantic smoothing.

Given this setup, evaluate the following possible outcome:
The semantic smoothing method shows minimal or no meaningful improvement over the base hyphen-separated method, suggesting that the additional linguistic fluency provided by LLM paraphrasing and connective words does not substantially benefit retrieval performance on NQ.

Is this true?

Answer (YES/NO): NO